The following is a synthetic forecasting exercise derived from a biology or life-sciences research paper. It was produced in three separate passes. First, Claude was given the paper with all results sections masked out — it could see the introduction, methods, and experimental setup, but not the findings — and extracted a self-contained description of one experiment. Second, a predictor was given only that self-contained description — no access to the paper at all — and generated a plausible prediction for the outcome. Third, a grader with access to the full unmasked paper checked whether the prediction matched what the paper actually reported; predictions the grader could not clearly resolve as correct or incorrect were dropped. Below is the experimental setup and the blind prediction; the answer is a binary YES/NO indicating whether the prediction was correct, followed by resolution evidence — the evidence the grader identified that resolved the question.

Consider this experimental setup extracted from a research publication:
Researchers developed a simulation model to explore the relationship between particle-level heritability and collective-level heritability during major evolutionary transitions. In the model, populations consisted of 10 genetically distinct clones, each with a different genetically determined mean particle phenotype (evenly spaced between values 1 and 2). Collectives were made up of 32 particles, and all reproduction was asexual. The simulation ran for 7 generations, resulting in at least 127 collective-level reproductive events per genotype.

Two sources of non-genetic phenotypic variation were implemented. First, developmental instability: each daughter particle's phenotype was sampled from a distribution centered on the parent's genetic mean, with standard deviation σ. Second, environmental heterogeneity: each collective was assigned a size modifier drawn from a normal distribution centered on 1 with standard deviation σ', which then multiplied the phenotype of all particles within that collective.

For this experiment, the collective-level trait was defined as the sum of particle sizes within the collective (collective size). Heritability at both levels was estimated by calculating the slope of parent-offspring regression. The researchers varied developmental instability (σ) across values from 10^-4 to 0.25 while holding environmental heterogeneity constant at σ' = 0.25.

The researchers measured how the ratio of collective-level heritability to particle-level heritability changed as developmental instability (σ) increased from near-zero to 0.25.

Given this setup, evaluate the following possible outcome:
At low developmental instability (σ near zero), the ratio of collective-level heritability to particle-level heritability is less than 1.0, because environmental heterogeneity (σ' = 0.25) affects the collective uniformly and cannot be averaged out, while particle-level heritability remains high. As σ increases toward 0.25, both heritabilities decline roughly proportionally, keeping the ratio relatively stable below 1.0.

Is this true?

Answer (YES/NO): NO